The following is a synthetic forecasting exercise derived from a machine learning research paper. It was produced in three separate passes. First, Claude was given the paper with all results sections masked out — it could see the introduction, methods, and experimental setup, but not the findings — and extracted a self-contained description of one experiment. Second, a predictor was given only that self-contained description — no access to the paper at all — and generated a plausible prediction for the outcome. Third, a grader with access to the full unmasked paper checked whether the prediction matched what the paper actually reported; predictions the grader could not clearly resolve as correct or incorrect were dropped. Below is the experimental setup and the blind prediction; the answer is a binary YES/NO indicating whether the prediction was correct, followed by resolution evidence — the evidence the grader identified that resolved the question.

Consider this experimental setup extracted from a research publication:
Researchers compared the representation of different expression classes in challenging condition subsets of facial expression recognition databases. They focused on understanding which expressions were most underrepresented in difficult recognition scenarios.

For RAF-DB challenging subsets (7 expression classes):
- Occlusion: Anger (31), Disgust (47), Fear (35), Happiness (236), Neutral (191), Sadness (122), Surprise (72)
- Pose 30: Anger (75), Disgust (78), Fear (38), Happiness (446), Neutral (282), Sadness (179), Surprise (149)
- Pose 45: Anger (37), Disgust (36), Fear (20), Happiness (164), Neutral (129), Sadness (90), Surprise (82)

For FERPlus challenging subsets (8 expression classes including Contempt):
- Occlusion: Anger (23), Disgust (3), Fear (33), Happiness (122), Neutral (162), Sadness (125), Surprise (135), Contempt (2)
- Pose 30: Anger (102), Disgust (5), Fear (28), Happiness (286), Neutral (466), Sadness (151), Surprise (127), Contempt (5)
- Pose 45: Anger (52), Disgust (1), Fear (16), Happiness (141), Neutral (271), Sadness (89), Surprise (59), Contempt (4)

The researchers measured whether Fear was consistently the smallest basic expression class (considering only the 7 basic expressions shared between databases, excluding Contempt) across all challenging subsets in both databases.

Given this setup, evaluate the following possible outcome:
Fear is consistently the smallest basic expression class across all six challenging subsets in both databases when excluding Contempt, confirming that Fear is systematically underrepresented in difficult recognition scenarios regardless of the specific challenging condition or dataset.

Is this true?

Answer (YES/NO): NO